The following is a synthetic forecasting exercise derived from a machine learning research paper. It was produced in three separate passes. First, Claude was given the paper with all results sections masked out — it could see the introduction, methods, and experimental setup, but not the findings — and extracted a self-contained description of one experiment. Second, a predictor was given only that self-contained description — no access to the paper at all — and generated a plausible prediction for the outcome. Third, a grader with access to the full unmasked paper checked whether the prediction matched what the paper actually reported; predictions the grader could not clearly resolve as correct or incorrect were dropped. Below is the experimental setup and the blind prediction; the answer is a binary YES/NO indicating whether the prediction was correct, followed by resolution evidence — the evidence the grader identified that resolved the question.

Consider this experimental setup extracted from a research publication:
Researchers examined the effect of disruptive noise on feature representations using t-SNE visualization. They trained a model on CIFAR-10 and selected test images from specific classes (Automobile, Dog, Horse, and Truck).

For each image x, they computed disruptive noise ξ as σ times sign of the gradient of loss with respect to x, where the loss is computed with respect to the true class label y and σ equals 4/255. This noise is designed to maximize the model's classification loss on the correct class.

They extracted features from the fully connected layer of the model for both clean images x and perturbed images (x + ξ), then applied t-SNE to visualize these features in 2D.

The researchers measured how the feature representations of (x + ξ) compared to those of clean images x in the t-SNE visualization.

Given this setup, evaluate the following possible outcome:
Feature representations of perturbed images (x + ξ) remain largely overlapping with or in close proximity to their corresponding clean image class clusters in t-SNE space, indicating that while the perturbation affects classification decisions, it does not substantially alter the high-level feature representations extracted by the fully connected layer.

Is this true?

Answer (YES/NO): NO